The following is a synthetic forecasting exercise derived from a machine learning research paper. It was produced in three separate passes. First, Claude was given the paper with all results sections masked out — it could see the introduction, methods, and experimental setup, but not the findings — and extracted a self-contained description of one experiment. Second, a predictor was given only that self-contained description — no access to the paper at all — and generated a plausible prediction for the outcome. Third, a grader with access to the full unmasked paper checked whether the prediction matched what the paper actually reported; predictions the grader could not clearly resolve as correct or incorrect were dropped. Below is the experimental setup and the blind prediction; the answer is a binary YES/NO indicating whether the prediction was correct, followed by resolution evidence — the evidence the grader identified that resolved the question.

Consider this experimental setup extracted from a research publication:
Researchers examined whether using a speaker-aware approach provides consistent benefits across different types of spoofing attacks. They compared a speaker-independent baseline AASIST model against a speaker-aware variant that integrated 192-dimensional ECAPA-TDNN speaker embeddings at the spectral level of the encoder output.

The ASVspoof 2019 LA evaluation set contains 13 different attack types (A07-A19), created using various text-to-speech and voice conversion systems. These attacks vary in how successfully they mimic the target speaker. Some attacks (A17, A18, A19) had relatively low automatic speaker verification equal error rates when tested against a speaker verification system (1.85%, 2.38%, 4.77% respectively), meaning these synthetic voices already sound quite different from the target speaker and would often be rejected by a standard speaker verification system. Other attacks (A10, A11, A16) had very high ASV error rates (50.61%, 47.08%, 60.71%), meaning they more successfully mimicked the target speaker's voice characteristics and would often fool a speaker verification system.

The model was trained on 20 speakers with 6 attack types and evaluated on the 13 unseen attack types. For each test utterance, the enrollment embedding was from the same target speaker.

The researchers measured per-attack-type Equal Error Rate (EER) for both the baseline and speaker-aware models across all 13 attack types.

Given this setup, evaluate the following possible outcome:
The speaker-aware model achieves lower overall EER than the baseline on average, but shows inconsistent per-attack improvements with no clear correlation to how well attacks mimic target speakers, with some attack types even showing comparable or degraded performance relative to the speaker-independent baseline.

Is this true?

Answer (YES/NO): NO